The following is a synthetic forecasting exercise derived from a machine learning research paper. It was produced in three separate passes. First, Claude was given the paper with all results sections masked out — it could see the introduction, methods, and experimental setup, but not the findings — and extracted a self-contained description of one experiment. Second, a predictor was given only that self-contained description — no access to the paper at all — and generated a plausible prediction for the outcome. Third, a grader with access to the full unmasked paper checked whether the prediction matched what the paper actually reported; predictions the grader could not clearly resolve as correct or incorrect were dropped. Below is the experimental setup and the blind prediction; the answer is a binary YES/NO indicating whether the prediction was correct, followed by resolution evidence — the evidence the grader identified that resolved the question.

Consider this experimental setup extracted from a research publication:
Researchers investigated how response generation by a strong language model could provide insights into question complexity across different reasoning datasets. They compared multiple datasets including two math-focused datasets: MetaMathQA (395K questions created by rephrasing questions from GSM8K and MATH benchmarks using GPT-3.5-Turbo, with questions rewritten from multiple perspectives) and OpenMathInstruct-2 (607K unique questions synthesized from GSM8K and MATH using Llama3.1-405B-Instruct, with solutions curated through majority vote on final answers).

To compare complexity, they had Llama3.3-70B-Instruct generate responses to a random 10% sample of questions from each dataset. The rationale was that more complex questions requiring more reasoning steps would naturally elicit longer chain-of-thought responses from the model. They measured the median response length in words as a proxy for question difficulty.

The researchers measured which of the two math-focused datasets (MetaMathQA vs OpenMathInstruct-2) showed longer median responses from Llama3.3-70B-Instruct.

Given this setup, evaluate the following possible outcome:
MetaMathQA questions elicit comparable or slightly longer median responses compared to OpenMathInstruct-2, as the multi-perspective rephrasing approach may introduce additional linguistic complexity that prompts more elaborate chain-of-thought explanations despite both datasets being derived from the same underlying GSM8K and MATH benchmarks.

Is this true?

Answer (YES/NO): NO